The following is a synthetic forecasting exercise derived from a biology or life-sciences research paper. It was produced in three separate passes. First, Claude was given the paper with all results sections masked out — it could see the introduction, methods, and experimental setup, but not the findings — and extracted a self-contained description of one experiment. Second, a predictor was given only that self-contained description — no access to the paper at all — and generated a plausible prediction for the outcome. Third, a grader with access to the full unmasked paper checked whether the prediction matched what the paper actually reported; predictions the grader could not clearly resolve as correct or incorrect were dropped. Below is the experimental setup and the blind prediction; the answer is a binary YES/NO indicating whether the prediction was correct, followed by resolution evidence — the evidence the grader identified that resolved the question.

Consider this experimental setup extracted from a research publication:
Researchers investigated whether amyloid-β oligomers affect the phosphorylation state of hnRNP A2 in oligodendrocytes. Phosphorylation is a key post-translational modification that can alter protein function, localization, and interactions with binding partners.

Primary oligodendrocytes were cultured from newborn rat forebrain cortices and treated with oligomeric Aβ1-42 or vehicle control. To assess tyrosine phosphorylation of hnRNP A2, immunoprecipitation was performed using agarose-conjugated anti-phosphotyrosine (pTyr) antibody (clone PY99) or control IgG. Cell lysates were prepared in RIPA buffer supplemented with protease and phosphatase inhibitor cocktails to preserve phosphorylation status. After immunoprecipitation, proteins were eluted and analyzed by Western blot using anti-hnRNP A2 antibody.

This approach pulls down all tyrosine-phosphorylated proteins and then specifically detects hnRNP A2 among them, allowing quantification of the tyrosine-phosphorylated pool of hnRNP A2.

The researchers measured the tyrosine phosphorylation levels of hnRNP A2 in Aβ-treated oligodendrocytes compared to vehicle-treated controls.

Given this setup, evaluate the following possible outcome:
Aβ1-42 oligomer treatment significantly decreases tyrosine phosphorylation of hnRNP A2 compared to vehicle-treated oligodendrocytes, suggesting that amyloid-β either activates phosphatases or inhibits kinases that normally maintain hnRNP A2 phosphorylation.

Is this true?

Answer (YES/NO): NO